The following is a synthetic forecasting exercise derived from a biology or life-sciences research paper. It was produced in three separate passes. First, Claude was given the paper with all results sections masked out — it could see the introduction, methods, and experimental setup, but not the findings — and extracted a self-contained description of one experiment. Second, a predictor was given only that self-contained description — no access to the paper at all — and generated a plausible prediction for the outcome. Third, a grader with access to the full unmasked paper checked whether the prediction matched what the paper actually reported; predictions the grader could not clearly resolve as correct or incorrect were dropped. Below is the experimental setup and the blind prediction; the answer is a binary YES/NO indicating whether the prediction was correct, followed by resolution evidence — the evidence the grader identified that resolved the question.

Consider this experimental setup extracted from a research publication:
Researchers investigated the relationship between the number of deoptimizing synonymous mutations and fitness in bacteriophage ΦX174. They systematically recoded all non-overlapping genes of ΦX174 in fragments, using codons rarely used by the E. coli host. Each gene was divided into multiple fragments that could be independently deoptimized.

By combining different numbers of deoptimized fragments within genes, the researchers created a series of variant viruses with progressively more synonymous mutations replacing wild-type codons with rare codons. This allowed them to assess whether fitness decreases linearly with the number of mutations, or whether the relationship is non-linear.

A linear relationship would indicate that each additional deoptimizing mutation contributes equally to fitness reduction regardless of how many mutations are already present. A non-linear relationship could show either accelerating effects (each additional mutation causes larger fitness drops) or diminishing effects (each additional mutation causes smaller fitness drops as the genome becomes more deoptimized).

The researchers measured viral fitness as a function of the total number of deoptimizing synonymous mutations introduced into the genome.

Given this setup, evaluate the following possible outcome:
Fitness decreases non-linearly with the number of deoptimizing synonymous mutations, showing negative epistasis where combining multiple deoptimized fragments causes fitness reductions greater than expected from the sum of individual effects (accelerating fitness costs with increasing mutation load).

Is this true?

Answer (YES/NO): NO